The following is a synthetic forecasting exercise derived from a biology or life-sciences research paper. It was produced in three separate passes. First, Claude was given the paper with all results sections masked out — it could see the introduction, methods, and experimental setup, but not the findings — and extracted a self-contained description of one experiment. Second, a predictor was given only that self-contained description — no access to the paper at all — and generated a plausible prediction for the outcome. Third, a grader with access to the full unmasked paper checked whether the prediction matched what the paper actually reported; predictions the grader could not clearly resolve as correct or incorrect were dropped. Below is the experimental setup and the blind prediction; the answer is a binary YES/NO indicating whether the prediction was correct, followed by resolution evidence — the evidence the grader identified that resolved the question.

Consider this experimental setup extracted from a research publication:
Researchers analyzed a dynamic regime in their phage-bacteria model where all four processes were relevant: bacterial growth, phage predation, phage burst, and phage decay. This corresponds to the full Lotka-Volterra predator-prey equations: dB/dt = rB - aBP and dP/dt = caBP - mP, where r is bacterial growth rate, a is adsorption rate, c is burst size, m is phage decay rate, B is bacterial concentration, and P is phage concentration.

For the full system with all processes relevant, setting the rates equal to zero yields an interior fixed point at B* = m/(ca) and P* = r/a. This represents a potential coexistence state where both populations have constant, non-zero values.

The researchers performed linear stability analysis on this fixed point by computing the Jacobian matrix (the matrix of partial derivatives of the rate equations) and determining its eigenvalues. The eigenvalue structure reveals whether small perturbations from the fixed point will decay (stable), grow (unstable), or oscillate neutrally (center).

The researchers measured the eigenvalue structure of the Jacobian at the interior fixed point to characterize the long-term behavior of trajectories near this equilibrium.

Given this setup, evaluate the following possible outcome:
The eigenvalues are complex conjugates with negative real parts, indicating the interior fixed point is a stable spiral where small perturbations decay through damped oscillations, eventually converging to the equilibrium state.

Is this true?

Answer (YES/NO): NO